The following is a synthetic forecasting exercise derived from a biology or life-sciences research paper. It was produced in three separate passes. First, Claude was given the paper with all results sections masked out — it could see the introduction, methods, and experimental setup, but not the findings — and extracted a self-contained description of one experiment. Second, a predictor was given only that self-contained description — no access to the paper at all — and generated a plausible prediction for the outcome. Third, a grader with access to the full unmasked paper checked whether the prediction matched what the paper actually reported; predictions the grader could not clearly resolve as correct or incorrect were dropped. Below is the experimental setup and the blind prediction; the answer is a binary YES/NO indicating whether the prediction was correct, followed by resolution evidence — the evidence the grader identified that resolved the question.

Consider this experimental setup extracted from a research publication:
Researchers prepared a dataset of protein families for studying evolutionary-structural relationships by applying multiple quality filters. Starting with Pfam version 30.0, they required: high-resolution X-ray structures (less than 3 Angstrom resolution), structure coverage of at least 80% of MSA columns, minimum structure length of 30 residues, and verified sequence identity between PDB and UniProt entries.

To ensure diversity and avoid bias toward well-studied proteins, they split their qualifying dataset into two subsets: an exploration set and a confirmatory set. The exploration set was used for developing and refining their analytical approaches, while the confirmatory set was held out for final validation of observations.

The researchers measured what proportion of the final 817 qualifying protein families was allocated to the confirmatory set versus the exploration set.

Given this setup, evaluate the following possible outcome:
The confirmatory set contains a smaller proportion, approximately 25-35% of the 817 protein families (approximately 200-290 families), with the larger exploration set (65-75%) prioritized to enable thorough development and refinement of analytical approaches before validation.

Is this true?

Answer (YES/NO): NO